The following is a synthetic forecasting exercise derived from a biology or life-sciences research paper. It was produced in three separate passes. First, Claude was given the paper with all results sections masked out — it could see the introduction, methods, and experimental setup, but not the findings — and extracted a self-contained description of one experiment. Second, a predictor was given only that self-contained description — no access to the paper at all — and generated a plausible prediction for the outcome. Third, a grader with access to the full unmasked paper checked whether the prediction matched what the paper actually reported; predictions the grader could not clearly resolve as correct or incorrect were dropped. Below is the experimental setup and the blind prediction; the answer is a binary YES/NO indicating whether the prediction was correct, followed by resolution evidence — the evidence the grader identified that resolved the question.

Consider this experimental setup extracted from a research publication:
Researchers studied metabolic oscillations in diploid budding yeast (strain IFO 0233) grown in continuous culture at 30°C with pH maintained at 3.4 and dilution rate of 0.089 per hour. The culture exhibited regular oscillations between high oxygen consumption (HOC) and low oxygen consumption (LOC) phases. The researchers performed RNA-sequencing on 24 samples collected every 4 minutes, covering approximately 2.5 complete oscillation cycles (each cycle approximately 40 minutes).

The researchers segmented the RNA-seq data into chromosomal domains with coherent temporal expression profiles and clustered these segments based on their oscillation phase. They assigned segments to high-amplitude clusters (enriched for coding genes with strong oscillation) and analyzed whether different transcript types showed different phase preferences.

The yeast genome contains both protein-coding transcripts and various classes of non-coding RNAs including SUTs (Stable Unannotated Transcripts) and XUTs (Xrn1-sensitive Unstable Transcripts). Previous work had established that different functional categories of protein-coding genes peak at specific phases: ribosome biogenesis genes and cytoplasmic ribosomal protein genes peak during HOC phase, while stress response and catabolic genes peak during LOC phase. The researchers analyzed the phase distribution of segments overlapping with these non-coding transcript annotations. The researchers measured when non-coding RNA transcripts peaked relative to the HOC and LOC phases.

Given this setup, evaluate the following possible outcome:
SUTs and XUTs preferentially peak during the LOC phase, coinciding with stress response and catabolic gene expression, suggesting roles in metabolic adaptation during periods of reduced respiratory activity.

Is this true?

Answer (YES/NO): YES